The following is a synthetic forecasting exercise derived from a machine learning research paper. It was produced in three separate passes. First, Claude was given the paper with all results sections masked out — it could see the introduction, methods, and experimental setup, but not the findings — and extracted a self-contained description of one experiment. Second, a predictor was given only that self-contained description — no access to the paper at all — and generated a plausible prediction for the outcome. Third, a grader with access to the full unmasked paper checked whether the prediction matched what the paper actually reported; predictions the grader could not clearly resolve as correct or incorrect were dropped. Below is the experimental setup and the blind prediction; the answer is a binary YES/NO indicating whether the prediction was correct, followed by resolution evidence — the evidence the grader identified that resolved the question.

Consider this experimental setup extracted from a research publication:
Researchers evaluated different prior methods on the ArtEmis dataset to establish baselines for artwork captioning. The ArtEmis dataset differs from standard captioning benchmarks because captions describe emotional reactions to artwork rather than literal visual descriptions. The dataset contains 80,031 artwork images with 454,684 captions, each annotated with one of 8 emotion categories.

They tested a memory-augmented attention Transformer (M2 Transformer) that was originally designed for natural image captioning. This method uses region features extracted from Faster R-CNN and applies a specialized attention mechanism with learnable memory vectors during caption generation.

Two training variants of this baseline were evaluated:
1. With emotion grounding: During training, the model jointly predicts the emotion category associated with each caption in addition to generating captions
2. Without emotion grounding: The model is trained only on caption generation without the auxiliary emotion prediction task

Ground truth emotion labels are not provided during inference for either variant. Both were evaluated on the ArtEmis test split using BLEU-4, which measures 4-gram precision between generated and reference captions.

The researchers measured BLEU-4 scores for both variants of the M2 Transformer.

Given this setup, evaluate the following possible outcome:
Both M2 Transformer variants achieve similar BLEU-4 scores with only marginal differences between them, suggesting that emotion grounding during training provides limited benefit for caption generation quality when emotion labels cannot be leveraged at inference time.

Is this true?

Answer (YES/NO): YES